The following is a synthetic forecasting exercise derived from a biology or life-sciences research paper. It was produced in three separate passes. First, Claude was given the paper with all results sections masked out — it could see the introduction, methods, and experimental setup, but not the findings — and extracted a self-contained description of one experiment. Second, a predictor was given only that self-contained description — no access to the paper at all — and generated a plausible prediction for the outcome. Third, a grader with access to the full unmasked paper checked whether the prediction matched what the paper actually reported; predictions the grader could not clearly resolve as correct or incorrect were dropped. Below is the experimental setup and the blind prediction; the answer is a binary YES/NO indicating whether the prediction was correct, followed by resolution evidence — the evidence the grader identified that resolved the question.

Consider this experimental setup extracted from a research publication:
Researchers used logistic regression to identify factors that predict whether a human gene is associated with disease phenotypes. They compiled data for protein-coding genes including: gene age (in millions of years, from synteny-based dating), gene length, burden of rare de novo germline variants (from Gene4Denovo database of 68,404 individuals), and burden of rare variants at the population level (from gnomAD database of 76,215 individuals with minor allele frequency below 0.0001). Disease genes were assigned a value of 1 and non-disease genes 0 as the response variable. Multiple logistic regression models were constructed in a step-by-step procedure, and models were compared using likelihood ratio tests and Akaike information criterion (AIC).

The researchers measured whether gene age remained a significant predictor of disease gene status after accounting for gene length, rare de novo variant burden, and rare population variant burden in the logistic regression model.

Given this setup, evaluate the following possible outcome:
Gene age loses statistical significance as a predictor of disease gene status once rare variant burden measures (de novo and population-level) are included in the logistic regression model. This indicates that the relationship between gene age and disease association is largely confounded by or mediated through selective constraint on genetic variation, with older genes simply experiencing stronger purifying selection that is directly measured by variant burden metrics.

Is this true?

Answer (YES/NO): NO